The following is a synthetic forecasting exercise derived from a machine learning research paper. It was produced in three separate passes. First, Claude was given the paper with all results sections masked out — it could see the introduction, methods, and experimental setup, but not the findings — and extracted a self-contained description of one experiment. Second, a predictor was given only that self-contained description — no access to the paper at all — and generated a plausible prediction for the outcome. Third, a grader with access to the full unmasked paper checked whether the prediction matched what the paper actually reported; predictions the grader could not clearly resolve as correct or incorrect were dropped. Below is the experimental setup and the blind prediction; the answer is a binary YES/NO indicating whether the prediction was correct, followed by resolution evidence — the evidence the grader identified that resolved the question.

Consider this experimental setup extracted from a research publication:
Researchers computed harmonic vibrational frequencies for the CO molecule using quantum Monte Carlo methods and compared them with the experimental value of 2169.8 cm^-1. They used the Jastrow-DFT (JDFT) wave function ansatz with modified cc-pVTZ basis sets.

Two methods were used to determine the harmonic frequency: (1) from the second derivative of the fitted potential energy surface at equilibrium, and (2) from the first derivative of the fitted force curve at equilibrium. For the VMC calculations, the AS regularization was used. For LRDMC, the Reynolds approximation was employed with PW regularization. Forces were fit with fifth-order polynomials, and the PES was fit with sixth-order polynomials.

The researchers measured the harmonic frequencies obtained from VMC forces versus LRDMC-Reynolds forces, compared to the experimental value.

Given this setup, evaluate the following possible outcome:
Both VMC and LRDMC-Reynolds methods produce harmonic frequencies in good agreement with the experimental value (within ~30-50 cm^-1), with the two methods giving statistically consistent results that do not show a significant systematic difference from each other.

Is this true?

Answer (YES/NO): NO